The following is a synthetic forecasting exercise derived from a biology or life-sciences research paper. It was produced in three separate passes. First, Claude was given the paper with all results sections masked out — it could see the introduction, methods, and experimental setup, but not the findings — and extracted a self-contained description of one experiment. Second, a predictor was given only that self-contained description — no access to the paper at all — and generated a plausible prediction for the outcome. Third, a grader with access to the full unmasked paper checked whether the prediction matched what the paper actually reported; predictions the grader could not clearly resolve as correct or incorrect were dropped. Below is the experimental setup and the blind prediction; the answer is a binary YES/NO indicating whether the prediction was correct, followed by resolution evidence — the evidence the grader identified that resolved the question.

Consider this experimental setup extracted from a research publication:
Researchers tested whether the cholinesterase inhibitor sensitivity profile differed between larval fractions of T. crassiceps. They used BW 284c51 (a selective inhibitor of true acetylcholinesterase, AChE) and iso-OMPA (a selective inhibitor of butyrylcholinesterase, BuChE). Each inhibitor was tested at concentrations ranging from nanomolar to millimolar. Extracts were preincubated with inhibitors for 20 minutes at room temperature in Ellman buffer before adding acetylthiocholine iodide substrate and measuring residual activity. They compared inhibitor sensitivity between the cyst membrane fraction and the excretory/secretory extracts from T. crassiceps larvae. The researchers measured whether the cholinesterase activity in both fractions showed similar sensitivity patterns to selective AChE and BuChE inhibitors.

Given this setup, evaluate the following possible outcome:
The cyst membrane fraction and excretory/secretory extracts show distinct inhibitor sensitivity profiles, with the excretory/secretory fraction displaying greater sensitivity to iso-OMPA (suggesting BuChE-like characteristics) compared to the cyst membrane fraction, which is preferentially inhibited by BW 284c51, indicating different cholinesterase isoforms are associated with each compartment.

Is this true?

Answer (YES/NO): NO